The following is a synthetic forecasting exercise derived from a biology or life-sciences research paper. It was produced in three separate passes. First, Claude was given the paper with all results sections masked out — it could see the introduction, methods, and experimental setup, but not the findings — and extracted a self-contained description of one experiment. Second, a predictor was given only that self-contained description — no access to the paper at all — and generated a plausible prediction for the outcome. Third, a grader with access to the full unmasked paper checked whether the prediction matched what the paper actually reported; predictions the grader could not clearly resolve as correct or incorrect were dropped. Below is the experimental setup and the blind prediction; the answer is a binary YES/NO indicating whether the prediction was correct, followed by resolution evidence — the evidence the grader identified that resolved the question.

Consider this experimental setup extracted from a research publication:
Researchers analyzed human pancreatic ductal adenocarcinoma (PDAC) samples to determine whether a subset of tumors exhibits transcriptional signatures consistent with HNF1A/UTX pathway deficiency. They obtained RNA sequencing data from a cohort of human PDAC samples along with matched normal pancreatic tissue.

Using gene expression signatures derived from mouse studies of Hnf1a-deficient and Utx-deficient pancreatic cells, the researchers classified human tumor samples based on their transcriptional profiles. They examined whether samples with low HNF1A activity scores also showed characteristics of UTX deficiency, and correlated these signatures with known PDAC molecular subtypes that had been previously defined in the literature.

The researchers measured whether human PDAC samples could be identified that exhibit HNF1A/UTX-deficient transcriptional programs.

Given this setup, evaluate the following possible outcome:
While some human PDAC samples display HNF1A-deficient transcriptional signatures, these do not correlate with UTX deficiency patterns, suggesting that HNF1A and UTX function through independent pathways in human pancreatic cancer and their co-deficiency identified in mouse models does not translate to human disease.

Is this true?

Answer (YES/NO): NO